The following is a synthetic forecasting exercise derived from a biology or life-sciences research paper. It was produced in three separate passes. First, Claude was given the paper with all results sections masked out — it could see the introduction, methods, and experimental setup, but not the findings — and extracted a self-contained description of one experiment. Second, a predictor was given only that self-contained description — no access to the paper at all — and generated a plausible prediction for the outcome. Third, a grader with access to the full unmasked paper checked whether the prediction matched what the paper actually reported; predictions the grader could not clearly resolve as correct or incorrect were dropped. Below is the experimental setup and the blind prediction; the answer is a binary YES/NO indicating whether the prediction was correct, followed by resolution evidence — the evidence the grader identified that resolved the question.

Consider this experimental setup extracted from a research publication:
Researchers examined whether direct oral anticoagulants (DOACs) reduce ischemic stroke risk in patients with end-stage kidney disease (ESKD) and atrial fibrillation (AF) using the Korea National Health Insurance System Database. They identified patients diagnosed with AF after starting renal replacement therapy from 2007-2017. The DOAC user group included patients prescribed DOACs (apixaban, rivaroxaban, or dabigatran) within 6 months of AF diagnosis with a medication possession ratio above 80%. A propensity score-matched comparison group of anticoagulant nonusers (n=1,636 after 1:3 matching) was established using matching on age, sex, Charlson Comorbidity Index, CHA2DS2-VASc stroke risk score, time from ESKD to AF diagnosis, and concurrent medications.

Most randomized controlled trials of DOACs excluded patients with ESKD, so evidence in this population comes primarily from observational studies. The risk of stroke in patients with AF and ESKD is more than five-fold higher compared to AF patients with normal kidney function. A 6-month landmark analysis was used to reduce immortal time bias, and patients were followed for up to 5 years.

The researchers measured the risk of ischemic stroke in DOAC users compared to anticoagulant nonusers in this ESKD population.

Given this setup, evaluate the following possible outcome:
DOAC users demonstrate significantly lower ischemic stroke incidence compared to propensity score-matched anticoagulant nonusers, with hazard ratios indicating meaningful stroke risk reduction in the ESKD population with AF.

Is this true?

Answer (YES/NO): YES